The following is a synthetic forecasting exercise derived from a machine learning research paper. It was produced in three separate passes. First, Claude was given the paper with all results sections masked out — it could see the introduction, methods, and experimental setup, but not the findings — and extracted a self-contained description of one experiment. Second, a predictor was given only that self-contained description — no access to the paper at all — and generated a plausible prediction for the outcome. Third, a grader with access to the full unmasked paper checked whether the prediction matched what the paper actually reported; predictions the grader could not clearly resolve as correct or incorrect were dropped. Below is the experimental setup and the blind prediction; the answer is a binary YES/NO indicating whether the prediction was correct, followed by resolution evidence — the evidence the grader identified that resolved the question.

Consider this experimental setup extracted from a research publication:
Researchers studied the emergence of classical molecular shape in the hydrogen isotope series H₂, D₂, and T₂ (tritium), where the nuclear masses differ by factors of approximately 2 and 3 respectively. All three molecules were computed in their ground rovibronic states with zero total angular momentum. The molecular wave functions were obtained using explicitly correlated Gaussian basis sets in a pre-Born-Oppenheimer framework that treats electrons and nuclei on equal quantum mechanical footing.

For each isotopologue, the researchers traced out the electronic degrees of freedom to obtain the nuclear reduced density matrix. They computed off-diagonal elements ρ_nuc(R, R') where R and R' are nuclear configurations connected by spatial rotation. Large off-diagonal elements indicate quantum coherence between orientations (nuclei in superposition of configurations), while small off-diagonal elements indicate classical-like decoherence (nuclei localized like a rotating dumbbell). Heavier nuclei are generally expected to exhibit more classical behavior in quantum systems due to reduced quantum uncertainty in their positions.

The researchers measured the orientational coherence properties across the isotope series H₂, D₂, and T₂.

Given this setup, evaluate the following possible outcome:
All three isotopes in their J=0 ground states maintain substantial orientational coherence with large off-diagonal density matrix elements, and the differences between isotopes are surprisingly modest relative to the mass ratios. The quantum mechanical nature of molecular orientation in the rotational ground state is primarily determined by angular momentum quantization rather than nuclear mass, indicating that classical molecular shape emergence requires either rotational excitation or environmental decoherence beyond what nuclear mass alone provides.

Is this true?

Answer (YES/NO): NO